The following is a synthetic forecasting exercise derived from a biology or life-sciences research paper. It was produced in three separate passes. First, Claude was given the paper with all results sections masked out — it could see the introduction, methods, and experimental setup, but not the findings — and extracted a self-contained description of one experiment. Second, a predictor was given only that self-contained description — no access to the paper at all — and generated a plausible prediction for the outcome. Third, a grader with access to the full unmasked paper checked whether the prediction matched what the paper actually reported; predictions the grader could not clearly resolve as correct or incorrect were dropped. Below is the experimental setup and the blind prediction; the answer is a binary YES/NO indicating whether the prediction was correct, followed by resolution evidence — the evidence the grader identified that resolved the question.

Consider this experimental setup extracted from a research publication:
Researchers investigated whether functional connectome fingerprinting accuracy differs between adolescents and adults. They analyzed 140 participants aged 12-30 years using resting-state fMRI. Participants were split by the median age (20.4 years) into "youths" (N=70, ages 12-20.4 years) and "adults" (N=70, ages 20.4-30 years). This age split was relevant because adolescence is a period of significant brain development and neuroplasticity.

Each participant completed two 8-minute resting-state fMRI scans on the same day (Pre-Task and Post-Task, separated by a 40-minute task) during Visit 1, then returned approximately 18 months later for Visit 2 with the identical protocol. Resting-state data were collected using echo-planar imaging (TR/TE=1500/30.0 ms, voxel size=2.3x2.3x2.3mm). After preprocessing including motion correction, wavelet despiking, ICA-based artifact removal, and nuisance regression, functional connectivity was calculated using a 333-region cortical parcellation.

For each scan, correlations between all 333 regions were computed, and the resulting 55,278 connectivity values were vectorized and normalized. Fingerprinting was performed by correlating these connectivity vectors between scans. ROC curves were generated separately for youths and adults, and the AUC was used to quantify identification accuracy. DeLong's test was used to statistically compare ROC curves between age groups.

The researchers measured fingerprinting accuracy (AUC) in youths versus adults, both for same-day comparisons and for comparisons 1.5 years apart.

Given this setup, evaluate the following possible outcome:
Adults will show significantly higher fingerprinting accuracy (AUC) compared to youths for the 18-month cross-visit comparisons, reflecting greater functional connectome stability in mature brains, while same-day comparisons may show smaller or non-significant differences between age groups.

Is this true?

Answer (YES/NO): NO